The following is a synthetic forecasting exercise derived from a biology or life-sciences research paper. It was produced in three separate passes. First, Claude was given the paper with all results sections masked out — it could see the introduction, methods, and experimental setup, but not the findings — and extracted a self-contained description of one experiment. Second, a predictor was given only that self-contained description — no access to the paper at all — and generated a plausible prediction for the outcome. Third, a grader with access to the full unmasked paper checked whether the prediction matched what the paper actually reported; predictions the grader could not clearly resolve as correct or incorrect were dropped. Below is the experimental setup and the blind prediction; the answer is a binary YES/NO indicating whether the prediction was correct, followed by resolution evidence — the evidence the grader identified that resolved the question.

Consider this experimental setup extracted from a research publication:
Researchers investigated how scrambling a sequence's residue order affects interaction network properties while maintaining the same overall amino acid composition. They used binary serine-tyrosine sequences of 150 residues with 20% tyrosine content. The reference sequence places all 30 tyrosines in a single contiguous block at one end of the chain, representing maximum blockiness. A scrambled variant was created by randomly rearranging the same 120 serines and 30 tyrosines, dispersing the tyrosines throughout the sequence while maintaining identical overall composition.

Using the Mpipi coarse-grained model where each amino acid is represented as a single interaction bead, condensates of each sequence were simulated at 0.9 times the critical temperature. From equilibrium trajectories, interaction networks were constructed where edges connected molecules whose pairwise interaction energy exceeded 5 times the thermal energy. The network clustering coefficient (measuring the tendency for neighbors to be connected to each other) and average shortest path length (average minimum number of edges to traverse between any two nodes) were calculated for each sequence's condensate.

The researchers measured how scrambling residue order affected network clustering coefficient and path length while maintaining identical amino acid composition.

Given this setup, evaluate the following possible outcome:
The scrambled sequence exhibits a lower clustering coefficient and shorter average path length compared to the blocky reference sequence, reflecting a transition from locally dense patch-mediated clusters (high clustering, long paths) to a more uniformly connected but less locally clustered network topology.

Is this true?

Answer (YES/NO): NO